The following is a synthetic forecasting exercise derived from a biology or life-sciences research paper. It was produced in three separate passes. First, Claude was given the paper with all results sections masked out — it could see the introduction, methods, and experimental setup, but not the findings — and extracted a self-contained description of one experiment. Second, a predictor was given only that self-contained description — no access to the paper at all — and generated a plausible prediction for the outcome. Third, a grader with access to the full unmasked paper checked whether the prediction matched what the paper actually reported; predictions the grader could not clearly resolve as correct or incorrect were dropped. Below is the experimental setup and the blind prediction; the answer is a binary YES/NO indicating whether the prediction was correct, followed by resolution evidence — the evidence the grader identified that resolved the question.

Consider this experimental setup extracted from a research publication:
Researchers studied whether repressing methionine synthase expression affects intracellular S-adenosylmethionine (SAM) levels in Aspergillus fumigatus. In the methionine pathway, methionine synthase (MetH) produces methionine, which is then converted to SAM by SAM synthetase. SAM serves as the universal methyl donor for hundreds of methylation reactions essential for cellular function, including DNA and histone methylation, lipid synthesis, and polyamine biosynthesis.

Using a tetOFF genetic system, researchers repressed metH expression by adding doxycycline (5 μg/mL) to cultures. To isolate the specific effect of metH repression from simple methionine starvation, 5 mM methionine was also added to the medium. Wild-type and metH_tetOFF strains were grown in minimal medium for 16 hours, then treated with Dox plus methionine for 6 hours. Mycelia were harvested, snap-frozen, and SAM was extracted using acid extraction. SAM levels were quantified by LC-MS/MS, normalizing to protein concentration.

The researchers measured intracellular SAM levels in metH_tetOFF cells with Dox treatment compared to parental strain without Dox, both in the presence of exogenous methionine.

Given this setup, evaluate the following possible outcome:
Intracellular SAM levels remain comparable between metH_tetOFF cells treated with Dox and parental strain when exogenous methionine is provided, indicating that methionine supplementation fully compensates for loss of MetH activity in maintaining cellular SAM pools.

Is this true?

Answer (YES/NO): YES